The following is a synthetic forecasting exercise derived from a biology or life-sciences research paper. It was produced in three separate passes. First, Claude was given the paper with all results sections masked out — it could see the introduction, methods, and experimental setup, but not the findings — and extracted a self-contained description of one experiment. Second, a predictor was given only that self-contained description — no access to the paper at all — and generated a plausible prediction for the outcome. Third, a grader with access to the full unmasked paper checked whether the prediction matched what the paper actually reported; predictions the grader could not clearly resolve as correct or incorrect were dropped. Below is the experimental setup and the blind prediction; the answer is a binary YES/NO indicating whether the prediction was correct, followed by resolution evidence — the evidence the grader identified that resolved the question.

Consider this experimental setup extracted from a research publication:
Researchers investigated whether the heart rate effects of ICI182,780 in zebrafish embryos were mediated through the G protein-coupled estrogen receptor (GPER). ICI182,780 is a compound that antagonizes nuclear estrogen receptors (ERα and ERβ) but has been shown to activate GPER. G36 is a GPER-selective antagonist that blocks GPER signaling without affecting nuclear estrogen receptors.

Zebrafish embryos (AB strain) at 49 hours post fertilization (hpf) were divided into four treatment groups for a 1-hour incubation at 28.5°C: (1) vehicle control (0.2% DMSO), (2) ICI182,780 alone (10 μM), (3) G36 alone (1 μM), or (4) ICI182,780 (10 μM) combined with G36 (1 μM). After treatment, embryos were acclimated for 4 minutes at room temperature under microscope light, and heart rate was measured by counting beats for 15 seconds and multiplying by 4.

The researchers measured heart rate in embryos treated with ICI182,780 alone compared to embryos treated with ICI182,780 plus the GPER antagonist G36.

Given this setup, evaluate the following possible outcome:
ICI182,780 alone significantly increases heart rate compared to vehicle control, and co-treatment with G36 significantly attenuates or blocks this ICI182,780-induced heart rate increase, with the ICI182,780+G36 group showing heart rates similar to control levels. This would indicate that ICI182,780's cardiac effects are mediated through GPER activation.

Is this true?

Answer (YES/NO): YES